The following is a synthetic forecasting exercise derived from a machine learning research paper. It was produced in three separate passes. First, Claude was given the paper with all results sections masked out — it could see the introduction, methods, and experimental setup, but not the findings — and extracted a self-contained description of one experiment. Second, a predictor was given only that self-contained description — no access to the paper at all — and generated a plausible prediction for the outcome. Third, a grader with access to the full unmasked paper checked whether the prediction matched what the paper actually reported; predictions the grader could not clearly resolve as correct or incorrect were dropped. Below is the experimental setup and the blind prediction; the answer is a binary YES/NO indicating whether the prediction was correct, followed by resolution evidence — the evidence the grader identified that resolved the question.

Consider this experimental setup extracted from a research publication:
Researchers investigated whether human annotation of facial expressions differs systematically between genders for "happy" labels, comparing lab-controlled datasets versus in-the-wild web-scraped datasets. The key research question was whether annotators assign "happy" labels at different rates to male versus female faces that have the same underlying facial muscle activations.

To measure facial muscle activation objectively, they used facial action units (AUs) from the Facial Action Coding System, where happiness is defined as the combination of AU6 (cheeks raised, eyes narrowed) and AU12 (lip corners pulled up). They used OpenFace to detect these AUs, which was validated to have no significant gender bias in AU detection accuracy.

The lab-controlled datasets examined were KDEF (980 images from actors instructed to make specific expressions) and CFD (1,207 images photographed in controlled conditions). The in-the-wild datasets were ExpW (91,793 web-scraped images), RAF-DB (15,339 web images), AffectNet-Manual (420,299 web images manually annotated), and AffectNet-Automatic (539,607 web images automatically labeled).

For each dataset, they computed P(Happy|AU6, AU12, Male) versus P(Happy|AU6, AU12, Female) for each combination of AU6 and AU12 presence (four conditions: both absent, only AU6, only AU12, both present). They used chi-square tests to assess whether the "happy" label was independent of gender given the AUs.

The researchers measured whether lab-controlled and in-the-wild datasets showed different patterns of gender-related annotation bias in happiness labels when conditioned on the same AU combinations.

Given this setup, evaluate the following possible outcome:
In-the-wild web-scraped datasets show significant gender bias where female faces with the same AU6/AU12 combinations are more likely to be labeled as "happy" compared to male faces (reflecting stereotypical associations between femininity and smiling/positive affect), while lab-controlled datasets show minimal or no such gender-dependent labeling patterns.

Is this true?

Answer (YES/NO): YES